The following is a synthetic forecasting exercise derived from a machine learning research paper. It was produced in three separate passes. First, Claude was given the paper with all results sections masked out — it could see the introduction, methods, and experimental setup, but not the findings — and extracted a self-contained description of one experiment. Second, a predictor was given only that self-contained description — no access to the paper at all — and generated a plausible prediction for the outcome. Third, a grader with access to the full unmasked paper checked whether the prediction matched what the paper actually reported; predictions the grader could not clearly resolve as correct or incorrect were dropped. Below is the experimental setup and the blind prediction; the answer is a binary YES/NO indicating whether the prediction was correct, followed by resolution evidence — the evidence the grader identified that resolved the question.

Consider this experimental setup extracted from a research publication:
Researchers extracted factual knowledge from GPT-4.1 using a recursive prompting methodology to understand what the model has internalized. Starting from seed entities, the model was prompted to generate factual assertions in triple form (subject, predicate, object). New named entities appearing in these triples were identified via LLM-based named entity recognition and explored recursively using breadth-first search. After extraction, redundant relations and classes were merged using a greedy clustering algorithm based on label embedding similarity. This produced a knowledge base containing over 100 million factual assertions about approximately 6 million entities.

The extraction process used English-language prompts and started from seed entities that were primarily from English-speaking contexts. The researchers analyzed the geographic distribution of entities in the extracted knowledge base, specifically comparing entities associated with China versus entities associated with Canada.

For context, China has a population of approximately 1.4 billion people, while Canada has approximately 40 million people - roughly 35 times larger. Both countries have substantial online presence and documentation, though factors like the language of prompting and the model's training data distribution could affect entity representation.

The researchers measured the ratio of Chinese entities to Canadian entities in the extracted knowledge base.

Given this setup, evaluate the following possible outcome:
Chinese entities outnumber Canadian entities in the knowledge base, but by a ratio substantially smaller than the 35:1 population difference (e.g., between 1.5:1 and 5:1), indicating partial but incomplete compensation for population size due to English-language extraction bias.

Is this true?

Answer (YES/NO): NO